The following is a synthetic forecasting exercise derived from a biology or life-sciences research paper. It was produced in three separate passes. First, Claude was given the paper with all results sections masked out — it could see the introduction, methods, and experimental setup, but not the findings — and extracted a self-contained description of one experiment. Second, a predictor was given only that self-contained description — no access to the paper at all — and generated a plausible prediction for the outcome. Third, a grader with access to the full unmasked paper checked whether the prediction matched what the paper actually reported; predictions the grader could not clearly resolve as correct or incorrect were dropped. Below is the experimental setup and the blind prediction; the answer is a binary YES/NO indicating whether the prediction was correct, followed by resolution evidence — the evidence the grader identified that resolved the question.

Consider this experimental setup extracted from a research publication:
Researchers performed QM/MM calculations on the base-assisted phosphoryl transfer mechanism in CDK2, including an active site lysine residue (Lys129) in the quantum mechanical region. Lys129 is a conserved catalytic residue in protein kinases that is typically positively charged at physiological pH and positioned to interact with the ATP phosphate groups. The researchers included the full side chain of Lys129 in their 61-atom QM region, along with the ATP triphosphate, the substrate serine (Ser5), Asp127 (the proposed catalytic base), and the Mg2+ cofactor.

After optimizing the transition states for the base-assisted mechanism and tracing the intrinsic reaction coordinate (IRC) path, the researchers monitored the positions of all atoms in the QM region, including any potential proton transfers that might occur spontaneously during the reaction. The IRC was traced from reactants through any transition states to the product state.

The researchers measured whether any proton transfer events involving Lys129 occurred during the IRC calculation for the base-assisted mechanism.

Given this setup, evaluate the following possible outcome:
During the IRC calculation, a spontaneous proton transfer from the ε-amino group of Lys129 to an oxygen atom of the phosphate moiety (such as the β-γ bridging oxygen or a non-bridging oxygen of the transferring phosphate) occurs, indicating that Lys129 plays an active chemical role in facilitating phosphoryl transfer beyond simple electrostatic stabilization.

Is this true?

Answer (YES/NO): YES